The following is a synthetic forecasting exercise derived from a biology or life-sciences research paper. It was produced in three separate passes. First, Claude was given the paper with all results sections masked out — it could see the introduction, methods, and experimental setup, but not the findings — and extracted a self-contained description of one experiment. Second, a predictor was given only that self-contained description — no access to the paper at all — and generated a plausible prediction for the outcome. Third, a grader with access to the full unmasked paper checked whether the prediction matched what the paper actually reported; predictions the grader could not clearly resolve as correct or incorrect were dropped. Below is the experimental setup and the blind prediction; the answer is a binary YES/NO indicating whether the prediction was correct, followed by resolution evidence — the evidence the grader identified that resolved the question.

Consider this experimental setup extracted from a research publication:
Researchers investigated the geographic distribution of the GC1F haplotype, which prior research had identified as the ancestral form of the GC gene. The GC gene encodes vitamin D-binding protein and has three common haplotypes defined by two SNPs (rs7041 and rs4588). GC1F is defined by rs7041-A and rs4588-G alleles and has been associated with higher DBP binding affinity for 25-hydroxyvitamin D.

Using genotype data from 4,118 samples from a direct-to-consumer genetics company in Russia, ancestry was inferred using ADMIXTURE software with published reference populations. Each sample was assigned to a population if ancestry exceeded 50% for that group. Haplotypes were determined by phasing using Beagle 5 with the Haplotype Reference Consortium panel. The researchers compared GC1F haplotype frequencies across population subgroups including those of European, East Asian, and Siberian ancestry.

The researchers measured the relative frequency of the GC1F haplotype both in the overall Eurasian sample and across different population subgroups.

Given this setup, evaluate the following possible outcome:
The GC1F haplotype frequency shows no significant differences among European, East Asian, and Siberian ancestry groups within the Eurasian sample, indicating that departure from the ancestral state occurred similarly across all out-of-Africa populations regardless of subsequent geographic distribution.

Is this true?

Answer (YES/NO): NO